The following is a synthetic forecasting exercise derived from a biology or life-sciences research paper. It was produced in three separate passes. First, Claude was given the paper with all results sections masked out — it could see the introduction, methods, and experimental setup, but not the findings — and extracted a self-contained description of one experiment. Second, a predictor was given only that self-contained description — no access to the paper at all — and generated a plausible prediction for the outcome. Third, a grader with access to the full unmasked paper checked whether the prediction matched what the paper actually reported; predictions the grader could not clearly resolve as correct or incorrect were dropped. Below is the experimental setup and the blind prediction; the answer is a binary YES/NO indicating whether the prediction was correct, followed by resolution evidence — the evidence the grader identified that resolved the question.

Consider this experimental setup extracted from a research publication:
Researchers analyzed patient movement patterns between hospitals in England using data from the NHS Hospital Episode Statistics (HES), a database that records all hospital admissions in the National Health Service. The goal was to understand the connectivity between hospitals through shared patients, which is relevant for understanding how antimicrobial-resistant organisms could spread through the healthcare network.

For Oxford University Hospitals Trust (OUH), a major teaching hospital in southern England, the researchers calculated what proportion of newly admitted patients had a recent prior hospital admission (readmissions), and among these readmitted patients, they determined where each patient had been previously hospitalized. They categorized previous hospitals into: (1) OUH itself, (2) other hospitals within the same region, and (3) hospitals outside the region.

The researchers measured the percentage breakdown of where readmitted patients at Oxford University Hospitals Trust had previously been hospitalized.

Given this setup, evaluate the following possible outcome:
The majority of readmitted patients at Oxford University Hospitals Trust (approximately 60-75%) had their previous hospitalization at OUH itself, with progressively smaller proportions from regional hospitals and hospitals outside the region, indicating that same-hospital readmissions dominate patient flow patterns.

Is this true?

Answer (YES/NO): NO